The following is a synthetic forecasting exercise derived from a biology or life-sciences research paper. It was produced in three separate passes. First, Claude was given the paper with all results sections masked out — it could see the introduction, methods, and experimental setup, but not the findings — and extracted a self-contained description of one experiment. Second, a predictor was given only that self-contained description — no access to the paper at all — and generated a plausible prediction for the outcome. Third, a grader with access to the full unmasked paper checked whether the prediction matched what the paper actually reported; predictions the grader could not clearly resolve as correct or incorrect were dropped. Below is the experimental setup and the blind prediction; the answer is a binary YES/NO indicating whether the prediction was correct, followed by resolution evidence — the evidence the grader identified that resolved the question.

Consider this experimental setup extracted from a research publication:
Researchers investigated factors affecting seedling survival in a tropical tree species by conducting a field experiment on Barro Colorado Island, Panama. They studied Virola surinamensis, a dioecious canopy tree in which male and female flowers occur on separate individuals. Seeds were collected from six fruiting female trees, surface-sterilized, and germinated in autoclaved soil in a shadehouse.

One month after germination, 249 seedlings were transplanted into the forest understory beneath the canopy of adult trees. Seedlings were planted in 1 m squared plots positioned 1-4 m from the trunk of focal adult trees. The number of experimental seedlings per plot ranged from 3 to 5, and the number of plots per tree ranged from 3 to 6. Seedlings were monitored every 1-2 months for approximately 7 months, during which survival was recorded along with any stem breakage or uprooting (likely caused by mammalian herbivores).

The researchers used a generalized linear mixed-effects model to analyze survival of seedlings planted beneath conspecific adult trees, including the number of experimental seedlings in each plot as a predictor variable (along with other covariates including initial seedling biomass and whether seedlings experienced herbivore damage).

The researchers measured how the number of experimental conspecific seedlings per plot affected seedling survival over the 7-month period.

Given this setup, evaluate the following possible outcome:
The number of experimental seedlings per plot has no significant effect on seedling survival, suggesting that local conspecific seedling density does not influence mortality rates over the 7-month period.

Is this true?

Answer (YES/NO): NO